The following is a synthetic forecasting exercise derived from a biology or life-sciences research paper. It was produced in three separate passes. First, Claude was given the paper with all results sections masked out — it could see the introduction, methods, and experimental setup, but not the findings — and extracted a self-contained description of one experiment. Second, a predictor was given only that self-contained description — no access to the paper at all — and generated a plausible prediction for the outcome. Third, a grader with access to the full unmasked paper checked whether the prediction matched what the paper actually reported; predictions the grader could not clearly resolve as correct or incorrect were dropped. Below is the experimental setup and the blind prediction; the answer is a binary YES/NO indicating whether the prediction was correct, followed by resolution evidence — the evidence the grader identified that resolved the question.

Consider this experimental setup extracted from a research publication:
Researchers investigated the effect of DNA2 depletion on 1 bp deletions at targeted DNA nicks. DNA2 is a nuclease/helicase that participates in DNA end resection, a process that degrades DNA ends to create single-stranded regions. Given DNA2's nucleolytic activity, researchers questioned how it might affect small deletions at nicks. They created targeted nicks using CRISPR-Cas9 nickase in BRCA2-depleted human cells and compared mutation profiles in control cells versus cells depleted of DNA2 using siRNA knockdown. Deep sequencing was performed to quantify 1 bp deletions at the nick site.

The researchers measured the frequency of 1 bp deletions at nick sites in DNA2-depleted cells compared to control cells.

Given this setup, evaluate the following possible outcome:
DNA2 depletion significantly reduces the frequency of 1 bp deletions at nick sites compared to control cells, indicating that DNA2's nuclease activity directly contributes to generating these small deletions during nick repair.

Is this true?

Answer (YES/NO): NO